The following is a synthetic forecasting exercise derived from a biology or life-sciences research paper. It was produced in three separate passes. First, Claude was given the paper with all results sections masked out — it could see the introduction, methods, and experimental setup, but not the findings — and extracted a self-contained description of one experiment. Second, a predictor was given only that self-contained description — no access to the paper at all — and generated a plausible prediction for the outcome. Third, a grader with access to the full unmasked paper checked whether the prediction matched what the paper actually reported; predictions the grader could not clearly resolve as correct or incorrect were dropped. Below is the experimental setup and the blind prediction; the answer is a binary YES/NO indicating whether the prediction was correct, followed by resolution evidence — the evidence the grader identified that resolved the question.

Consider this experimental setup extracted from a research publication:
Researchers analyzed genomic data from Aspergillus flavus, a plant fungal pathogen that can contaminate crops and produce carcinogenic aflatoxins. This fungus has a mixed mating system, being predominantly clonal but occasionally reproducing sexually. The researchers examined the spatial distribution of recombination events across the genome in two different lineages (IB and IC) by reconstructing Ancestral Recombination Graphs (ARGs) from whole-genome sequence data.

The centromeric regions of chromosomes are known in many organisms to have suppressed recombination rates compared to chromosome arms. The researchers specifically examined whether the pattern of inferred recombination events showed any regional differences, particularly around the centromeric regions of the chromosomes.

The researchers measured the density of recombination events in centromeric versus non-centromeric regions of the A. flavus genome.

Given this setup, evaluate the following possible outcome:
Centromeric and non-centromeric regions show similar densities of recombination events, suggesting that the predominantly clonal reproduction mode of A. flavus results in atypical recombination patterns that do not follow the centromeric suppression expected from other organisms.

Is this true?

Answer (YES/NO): NO